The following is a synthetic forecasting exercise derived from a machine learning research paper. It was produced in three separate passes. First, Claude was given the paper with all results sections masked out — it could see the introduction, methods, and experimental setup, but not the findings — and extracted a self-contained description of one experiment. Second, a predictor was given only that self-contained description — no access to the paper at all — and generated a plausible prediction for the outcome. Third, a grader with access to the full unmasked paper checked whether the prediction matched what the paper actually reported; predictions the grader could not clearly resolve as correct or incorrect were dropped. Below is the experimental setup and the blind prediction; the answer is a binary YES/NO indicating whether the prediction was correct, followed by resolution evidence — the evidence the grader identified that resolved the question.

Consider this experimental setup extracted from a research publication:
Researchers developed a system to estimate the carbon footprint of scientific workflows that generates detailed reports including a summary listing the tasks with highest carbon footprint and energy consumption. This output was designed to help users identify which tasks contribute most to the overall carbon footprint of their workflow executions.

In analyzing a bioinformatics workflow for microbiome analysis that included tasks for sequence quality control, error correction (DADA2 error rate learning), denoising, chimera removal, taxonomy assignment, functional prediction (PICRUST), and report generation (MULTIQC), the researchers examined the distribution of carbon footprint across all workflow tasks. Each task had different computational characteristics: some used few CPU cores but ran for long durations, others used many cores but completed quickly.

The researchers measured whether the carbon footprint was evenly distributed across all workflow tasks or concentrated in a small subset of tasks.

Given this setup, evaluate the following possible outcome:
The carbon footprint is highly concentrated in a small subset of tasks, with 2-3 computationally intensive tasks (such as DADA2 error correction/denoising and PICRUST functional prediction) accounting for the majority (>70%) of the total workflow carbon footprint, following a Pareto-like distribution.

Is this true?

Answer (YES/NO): YES